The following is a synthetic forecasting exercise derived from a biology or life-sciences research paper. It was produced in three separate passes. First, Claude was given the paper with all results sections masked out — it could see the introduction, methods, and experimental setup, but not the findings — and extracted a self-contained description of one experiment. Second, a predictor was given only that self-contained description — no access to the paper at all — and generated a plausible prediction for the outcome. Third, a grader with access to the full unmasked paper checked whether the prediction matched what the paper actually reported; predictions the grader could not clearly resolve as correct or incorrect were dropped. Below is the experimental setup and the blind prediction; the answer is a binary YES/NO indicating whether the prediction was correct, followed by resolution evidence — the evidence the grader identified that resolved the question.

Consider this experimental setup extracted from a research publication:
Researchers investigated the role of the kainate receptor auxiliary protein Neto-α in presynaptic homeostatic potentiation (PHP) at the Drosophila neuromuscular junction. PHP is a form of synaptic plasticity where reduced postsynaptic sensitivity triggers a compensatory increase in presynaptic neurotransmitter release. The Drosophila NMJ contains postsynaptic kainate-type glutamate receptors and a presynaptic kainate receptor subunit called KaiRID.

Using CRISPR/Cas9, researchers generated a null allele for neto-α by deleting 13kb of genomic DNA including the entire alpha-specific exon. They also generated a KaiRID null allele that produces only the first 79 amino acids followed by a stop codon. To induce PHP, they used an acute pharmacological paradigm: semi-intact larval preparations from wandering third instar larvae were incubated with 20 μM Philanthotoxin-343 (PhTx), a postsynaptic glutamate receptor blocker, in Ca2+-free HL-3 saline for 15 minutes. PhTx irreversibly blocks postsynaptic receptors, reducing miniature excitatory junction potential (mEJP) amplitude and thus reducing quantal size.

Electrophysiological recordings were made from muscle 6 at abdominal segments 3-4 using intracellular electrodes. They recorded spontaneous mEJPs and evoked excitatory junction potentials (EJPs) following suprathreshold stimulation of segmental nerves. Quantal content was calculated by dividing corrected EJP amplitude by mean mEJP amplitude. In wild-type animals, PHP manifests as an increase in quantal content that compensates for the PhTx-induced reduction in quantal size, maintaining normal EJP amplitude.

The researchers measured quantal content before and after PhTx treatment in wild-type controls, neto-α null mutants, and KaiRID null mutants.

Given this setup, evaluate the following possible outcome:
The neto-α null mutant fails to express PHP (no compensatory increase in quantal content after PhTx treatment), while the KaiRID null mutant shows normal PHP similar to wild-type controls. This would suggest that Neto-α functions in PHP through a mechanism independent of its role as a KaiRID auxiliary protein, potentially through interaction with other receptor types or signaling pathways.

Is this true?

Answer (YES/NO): NO